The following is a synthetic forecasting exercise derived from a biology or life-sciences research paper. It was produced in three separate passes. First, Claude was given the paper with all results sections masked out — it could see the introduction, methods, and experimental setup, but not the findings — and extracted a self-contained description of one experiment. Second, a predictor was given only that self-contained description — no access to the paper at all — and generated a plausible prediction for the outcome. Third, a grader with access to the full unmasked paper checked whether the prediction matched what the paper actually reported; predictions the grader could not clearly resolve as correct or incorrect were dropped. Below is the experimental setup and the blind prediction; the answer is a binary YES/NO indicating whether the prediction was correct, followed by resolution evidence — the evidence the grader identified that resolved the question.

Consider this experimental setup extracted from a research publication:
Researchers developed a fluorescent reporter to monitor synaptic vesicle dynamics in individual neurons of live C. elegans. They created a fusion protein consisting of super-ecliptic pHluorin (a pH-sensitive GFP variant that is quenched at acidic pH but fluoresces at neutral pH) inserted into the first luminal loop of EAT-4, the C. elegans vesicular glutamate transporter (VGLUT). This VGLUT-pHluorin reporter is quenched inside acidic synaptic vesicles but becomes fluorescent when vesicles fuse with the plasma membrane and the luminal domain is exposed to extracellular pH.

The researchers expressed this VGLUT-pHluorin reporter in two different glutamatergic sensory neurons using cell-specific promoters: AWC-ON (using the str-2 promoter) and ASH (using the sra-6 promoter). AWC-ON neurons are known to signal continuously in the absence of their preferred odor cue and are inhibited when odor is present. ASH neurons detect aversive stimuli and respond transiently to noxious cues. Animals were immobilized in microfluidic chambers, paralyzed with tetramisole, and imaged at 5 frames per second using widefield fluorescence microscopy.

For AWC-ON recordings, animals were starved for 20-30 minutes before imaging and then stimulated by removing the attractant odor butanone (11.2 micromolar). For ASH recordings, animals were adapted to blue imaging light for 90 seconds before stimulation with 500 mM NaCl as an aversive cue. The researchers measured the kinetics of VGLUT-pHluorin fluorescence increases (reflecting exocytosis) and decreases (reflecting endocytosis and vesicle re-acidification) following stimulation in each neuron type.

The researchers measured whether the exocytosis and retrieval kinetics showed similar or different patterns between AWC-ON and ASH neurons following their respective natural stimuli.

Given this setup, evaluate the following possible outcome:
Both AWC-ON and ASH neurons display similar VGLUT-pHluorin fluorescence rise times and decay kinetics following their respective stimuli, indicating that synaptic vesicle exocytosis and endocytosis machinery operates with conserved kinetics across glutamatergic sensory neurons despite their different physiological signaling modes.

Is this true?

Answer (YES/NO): NO